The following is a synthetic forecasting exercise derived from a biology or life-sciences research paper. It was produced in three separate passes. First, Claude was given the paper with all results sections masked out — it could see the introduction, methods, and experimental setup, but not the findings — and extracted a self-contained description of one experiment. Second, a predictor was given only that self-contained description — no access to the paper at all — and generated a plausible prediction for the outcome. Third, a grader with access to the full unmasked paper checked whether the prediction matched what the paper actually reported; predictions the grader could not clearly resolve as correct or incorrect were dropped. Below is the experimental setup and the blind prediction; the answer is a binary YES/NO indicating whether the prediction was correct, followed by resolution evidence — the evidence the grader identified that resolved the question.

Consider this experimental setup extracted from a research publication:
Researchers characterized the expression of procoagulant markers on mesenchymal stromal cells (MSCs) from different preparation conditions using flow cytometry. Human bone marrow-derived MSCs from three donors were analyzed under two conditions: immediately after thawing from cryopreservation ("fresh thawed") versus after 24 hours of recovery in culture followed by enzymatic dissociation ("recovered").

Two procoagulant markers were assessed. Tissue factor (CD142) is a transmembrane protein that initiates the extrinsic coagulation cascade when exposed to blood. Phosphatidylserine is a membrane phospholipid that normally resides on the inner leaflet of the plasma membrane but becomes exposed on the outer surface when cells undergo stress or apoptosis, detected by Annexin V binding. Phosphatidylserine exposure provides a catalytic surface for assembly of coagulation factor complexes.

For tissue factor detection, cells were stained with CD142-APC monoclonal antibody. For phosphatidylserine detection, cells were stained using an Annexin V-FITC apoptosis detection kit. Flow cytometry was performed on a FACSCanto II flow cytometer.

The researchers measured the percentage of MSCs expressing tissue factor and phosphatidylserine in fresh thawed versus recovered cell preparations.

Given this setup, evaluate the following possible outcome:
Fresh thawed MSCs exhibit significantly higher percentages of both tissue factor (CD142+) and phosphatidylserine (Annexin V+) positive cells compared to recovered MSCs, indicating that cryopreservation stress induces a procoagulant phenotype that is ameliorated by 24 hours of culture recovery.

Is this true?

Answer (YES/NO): YES